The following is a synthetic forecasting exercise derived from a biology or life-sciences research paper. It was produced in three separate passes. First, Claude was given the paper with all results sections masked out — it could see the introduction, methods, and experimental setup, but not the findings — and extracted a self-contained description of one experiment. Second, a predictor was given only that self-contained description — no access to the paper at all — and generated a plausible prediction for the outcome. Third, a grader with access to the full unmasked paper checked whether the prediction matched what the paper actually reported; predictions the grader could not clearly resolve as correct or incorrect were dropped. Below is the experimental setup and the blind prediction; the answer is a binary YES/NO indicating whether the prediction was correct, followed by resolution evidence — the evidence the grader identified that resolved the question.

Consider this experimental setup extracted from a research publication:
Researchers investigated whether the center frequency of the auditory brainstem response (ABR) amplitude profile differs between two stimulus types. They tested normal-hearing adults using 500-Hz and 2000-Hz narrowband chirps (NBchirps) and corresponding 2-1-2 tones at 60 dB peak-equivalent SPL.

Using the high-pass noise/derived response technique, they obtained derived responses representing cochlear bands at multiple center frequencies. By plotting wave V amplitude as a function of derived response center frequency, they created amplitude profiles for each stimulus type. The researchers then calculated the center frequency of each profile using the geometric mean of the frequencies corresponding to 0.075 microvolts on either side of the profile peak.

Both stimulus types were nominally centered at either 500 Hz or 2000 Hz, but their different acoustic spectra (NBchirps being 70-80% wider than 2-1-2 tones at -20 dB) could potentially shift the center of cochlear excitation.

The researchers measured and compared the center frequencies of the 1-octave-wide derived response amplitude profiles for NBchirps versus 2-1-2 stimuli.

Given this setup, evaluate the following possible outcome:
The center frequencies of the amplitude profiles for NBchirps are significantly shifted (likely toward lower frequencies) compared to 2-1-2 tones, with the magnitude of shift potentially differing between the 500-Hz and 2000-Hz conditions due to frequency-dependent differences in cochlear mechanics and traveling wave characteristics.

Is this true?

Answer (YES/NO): NO